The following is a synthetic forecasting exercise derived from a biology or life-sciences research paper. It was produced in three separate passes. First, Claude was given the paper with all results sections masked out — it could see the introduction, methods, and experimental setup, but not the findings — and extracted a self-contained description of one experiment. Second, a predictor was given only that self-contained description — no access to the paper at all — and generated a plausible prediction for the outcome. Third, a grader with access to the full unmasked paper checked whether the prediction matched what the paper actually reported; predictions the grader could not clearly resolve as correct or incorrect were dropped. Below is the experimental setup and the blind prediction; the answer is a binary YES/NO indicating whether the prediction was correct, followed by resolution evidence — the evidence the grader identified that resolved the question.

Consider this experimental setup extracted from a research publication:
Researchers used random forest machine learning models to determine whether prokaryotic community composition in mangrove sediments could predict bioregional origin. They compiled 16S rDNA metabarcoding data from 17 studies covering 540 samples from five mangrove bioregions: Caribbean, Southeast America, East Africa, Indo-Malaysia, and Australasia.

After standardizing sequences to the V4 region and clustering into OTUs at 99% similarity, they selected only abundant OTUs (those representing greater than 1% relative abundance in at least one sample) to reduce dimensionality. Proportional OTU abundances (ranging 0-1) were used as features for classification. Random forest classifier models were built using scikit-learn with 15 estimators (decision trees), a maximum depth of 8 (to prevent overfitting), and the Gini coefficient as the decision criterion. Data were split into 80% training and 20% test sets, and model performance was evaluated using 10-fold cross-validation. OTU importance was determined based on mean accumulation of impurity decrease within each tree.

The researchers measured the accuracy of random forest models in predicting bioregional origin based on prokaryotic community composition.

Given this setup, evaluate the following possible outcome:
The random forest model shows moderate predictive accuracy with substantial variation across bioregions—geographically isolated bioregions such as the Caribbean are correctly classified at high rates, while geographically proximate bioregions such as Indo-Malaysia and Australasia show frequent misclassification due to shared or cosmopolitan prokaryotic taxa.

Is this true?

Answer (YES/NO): NO